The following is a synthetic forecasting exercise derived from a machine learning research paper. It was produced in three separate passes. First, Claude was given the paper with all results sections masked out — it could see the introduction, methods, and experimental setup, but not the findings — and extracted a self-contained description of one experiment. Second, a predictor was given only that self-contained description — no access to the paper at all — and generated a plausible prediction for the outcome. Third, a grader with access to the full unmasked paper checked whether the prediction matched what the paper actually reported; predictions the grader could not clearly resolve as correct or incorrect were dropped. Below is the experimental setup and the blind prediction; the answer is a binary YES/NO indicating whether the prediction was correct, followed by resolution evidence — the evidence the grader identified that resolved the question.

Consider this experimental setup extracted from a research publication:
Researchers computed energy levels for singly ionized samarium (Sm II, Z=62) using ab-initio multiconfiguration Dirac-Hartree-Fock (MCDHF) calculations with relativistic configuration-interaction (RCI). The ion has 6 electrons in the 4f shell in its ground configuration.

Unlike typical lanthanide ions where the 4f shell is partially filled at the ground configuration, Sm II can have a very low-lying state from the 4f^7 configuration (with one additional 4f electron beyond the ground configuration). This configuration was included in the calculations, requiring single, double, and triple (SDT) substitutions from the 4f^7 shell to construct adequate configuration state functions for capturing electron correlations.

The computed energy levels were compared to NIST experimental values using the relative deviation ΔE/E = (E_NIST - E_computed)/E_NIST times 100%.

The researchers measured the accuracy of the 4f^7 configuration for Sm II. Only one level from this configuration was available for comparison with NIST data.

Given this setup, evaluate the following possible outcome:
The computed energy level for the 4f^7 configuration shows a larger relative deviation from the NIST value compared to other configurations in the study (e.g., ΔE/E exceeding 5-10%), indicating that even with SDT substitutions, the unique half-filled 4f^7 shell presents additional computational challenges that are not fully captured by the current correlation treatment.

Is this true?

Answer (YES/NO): YES